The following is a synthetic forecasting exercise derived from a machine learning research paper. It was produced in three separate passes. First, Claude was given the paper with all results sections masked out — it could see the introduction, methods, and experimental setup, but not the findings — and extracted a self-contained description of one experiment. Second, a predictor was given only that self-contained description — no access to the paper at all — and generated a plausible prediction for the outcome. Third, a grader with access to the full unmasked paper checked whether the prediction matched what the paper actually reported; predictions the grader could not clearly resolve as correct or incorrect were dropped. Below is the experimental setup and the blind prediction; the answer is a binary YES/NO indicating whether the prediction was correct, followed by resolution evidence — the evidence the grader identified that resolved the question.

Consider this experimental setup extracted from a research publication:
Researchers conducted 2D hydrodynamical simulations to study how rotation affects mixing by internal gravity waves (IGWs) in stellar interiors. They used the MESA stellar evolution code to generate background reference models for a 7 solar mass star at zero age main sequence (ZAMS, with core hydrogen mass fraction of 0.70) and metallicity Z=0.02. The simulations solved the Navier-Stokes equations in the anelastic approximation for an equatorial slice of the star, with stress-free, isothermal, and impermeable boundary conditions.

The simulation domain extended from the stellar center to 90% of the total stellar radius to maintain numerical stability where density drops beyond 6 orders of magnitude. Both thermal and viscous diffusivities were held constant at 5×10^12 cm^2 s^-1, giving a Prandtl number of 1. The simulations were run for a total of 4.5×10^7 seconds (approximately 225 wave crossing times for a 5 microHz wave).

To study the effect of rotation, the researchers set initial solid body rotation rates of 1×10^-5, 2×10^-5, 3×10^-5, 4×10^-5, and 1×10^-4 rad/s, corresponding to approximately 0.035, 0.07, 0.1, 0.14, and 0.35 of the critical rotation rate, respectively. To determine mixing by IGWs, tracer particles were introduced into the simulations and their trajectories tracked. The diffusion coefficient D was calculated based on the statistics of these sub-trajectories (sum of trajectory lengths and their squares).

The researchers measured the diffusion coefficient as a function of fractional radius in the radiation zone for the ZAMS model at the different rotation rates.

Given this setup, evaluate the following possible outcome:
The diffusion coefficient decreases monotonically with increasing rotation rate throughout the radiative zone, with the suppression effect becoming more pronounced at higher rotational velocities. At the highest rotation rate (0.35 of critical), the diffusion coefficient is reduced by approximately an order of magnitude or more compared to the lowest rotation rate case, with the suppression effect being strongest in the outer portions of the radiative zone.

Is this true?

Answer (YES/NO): NO